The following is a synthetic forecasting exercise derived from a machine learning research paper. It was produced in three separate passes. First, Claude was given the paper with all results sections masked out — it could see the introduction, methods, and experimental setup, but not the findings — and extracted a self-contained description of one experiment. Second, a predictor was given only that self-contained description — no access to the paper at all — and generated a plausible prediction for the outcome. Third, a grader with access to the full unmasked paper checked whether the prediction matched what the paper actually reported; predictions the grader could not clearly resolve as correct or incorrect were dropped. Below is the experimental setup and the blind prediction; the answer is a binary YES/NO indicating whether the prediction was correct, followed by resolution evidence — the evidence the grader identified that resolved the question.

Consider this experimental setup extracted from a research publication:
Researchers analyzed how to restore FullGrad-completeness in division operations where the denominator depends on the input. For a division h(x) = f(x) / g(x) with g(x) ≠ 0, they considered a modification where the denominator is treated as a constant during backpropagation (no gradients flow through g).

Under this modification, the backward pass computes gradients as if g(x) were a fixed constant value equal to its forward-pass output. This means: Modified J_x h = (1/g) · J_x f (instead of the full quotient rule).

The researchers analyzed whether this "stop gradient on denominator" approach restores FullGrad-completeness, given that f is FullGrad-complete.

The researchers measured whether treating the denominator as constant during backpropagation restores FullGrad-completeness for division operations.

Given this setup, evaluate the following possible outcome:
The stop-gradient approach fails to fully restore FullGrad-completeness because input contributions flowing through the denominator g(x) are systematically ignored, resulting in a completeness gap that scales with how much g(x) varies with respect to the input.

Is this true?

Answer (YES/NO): NO